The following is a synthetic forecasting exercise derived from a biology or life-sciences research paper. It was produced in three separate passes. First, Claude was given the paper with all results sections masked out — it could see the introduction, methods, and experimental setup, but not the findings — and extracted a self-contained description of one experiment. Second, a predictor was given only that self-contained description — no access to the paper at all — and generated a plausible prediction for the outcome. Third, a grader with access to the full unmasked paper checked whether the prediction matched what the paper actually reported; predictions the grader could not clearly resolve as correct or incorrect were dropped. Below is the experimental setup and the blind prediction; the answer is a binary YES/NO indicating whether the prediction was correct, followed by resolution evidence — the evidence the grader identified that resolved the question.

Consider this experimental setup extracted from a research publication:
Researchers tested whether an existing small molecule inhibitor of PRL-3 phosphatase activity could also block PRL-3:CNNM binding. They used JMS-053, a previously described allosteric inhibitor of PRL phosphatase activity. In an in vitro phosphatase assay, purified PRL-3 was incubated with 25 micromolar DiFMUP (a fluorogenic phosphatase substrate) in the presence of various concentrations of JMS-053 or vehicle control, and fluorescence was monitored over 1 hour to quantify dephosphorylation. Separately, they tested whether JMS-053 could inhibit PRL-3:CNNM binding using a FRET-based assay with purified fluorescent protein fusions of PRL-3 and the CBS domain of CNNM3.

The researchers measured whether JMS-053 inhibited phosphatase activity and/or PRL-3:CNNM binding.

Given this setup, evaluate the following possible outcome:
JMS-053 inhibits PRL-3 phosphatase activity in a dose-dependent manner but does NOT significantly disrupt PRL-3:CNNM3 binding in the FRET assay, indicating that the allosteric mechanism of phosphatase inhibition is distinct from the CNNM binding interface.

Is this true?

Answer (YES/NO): YES